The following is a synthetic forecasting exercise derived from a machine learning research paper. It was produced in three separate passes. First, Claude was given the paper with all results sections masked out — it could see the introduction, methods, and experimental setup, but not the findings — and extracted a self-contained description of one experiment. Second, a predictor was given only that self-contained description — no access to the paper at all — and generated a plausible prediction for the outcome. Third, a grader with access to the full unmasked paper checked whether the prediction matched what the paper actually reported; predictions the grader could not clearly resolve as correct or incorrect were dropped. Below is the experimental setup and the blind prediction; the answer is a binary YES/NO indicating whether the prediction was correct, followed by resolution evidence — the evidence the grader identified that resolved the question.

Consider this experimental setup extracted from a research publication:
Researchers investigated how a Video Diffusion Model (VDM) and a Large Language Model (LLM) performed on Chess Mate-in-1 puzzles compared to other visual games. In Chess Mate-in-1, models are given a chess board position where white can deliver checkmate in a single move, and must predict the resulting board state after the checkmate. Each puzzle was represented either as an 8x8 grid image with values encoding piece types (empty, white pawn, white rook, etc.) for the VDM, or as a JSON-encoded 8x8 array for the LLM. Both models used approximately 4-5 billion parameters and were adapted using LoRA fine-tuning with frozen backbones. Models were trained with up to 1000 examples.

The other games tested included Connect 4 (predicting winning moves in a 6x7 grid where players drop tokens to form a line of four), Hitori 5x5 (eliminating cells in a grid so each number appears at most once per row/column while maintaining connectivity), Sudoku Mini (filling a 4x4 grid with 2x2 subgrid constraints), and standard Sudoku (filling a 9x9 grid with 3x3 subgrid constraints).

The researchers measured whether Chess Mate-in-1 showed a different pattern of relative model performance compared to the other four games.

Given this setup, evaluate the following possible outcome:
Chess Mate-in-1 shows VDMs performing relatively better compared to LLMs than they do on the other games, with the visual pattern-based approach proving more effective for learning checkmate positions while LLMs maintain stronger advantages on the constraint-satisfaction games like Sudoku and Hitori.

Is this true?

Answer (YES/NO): NO